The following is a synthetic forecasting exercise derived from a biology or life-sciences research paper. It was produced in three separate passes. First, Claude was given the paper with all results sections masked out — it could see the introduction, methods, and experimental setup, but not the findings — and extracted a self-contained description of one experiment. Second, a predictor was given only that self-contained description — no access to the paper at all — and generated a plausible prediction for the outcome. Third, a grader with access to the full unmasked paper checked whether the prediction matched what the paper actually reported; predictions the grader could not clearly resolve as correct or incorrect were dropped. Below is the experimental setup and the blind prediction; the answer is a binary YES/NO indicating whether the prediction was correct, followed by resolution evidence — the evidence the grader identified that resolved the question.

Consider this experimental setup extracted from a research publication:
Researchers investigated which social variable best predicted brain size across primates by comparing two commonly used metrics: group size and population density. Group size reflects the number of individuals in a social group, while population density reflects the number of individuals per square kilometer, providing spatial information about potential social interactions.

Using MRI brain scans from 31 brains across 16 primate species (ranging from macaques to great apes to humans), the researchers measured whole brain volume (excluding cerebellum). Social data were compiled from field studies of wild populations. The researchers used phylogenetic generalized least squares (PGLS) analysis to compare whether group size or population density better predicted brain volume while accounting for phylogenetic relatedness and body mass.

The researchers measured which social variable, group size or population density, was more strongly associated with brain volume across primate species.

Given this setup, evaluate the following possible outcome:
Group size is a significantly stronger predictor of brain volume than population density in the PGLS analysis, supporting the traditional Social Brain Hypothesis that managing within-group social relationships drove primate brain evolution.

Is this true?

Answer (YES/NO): NO